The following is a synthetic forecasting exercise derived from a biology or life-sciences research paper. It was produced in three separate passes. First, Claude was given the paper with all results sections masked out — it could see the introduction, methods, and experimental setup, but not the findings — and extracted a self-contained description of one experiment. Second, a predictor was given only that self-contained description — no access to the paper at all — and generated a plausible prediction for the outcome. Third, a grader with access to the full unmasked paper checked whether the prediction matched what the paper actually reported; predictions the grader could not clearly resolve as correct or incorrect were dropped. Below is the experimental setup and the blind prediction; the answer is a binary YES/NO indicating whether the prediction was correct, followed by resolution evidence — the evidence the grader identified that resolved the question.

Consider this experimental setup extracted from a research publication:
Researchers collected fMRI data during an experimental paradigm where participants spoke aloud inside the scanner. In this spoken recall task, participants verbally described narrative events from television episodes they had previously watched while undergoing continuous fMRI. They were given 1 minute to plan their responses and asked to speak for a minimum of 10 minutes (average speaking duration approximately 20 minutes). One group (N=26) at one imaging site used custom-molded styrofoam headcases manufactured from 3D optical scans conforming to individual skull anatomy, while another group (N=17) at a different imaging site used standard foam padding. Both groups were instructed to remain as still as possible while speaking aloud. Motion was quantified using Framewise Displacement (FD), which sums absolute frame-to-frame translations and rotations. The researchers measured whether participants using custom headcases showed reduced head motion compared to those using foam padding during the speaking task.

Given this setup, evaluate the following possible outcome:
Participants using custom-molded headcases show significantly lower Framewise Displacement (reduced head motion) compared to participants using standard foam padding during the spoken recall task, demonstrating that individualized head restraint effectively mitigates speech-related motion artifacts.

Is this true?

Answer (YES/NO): NO